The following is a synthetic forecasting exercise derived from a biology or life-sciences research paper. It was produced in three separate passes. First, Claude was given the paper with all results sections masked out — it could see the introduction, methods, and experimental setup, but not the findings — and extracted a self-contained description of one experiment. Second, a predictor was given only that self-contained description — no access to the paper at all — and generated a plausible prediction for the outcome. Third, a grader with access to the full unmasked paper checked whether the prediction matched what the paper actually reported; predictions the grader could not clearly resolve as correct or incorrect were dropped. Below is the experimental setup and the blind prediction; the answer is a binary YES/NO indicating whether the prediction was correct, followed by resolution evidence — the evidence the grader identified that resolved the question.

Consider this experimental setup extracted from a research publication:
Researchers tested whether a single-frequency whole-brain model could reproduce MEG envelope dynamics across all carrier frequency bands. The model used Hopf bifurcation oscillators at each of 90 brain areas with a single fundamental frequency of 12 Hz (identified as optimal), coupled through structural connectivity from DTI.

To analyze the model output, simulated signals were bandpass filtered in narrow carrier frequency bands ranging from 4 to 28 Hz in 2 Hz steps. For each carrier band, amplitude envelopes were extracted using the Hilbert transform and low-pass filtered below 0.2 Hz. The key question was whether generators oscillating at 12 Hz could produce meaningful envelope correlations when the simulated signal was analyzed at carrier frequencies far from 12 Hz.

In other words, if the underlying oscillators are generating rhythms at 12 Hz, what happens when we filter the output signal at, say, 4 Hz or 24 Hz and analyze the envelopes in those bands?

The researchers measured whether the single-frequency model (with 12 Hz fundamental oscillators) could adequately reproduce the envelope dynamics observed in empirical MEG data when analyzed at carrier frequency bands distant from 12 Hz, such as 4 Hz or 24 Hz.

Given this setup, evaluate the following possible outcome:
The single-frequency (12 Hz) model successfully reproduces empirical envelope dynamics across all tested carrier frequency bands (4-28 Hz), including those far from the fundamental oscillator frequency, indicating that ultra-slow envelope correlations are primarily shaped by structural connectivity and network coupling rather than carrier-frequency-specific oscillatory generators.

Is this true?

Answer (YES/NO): NO